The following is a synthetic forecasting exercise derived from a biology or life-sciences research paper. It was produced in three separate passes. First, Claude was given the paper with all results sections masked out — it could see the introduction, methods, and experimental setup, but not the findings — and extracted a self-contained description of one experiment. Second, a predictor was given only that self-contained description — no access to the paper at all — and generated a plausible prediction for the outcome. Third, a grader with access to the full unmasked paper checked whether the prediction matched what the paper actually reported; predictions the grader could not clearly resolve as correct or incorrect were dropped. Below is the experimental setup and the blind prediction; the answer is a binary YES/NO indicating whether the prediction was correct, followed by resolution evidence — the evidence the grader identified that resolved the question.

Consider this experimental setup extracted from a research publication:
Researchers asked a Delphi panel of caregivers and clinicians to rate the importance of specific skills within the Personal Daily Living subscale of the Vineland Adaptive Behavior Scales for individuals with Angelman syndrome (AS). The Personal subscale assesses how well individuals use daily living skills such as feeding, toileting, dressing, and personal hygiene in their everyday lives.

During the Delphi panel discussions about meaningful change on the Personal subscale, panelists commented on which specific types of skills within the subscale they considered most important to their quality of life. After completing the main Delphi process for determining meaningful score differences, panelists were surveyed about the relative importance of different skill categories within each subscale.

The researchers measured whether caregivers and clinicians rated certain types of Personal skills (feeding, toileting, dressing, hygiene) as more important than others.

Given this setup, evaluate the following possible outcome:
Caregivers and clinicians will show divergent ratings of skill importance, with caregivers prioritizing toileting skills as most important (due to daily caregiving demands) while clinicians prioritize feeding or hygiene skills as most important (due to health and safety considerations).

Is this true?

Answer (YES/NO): NO